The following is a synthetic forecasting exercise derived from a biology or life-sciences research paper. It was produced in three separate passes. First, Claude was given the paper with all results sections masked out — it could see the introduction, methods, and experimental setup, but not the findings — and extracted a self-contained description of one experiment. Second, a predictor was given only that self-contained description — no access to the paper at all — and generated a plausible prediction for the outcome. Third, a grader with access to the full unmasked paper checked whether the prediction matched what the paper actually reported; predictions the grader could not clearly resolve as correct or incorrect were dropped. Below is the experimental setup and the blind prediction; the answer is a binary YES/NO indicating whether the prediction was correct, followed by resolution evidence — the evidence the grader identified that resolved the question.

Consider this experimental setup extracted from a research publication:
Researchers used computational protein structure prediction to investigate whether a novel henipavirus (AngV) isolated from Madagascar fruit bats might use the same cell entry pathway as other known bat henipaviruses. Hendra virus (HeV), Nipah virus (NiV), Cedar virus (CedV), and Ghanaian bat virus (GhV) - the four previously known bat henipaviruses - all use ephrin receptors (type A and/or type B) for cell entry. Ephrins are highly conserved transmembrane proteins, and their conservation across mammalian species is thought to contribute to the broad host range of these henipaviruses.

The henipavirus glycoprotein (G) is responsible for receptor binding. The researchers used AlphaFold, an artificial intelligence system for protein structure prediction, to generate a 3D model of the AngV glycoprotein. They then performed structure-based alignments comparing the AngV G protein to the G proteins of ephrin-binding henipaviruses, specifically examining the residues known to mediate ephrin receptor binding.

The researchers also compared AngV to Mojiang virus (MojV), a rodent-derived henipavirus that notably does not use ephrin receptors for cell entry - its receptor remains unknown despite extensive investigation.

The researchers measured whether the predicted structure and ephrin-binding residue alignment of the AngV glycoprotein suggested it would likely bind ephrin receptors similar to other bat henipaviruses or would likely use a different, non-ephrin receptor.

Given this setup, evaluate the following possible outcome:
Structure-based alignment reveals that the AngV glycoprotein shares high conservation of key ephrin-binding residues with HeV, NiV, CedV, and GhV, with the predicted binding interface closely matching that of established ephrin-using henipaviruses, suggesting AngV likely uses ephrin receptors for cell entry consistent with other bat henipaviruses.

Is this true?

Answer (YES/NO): NO